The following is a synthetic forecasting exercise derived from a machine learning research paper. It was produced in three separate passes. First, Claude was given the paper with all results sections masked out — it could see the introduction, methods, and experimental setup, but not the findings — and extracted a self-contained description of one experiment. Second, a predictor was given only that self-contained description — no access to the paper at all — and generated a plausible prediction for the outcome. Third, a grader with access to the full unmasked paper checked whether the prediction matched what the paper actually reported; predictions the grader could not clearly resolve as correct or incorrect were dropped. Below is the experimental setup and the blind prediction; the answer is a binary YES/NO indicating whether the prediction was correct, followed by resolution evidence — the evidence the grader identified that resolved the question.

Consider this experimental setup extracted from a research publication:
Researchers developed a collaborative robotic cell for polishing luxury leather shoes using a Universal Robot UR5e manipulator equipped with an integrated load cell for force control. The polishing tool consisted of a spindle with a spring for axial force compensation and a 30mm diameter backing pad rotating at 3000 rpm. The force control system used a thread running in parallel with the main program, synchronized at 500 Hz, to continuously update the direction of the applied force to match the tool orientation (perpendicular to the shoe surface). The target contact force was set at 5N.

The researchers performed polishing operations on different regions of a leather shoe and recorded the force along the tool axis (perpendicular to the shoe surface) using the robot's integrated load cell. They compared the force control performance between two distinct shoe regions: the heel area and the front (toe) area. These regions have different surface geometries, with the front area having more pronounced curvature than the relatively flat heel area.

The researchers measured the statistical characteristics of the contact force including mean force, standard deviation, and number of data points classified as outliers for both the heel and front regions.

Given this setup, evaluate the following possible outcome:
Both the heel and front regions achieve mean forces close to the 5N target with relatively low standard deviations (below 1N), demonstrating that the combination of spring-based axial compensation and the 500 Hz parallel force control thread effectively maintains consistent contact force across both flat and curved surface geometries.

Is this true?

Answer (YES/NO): YES